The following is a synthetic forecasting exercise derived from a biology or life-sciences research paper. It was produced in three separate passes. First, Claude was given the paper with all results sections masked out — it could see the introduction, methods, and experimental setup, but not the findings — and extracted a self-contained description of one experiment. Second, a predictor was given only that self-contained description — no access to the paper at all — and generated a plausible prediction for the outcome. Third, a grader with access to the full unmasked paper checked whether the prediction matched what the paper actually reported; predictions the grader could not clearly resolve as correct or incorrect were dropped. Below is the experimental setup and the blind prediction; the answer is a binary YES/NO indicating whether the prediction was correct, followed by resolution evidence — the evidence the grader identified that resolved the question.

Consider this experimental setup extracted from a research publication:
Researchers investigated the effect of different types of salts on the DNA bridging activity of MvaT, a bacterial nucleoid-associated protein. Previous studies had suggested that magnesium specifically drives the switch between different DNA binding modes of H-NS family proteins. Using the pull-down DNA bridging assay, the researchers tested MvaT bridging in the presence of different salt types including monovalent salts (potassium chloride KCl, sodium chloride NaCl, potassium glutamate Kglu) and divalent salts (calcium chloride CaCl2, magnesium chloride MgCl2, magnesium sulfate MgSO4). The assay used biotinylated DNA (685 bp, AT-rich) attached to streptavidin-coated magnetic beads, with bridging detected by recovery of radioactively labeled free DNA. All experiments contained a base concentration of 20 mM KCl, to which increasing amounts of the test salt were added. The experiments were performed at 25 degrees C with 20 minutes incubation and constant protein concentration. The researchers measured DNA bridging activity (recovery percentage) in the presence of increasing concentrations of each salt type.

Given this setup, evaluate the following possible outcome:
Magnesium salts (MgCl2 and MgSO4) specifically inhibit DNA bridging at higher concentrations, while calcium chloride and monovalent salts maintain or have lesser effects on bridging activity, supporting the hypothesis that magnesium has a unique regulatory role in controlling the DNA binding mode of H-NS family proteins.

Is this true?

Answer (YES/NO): NO